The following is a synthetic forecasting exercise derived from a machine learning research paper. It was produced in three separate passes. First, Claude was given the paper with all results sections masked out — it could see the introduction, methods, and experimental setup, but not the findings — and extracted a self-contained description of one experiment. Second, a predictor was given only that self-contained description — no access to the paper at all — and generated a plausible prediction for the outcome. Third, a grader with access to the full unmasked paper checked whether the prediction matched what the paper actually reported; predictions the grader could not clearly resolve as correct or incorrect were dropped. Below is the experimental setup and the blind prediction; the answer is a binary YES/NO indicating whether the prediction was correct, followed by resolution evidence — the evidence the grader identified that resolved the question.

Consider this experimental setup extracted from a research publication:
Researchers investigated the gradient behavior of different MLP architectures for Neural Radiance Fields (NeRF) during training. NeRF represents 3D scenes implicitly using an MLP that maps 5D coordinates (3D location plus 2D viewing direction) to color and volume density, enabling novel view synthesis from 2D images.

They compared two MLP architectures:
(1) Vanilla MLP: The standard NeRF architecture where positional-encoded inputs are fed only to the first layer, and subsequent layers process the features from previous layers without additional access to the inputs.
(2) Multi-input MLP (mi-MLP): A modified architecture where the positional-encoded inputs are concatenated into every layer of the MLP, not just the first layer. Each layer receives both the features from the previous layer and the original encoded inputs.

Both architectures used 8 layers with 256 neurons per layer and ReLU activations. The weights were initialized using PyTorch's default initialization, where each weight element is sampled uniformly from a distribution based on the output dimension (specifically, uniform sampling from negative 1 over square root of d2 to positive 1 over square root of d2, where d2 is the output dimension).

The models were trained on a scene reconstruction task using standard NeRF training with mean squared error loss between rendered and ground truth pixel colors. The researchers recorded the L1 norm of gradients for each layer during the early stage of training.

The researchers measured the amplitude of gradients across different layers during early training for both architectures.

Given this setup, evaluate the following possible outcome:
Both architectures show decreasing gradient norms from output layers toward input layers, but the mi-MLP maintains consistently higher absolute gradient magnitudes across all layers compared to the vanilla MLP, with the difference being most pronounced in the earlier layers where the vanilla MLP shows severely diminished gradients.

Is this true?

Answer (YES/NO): NO